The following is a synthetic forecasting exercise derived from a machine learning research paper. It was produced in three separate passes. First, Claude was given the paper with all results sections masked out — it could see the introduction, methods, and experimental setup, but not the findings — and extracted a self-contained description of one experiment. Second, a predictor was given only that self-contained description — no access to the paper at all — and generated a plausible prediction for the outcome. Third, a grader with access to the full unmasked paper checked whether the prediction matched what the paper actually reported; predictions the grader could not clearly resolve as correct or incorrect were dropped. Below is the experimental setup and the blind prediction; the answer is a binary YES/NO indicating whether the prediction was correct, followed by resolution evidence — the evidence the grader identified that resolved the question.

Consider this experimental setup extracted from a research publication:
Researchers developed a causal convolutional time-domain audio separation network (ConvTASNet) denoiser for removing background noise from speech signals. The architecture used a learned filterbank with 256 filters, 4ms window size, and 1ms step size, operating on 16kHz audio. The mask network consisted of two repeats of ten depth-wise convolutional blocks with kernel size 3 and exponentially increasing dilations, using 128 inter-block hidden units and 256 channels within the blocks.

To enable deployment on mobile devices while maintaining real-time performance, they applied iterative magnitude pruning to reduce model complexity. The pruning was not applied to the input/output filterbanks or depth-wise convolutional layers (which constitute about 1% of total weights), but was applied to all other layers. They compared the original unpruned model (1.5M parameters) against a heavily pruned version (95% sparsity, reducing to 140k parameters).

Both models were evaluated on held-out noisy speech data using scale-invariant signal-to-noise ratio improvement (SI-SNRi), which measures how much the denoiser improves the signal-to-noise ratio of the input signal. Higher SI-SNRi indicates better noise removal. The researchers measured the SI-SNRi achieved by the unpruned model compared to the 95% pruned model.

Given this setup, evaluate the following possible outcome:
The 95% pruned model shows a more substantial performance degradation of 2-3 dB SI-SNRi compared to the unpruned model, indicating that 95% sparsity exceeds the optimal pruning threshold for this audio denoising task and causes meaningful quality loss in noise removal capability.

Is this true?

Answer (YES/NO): YES